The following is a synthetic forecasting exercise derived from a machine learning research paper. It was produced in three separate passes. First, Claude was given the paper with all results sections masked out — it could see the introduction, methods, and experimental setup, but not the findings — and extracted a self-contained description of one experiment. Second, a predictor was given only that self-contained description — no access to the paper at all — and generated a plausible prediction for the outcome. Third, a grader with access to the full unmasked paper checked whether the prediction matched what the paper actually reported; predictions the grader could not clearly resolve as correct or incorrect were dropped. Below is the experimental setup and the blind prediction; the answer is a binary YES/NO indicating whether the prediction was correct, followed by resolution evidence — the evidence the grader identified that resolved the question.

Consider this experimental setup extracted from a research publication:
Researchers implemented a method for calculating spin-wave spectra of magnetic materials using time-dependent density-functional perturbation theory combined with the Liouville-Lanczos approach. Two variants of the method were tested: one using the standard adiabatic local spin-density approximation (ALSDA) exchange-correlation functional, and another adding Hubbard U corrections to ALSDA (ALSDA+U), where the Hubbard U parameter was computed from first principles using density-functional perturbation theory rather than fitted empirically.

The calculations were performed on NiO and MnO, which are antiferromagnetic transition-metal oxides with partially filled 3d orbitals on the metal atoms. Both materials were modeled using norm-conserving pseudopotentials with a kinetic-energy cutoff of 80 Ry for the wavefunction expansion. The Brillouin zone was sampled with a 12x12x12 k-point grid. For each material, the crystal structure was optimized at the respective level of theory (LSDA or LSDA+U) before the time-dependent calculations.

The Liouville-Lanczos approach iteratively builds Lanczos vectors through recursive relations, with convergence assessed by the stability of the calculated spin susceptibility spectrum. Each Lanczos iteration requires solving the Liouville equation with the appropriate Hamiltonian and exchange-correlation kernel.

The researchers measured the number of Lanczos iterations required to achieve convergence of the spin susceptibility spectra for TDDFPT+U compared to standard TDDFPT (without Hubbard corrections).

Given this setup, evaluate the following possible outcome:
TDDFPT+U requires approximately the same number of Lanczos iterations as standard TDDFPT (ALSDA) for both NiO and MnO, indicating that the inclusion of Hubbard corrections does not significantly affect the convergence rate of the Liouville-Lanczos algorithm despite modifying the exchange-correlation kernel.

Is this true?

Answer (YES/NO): NO